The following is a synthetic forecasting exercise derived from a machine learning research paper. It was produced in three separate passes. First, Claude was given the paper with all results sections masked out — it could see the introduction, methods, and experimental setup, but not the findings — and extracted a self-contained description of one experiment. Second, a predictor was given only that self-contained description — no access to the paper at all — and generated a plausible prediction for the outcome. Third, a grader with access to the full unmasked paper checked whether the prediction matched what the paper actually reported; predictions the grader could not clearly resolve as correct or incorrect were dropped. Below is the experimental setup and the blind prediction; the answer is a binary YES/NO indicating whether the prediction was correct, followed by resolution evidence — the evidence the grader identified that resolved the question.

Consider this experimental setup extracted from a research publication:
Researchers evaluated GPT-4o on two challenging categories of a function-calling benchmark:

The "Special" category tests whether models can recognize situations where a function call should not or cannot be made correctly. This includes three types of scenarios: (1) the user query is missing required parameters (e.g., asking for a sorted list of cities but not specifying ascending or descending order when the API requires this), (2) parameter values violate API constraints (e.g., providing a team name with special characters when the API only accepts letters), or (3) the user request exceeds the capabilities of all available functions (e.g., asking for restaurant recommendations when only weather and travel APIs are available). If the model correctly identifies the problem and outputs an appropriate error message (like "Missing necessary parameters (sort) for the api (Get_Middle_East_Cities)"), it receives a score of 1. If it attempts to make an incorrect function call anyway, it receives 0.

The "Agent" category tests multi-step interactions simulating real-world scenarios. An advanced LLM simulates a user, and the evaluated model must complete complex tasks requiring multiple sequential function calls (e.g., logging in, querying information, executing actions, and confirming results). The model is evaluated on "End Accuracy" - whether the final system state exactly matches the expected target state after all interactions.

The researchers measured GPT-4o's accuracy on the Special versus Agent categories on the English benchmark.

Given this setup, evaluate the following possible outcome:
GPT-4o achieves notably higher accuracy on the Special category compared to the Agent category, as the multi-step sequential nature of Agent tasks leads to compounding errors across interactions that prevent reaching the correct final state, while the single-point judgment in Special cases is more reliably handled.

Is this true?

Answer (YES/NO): YES